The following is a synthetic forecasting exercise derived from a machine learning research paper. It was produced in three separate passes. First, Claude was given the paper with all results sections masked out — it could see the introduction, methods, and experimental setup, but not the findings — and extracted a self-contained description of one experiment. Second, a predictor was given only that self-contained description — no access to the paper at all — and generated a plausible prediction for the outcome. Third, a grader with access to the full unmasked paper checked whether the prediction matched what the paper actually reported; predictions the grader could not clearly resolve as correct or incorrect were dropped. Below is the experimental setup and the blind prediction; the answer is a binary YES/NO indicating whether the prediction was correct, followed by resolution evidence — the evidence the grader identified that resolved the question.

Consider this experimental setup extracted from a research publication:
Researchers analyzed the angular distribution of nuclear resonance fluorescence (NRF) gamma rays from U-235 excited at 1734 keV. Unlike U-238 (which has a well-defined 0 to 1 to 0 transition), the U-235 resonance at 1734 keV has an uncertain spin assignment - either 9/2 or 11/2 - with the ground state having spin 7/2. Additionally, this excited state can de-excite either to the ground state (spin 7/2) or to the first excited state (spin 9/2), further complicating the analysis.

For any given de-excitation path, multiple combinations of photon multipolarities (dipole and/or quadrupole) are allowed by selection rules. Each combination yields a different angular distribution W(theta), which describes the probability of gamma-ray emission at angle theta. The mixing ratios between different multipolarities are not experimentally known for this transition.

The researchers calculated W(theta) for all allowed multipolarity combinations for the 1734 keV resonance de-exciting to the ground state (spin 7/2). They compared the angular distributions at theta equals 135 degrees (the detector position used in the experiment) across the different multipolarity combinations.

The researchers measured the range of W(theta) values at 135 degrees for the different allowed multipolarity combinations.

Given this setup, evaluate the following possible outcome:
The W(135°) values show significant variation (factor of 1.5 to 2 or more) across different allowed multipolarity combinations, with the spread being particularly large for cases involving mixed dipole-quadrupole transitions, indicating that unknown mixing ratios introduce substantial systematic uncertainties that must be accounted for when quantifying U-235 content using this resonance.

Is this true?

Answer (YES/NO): NO